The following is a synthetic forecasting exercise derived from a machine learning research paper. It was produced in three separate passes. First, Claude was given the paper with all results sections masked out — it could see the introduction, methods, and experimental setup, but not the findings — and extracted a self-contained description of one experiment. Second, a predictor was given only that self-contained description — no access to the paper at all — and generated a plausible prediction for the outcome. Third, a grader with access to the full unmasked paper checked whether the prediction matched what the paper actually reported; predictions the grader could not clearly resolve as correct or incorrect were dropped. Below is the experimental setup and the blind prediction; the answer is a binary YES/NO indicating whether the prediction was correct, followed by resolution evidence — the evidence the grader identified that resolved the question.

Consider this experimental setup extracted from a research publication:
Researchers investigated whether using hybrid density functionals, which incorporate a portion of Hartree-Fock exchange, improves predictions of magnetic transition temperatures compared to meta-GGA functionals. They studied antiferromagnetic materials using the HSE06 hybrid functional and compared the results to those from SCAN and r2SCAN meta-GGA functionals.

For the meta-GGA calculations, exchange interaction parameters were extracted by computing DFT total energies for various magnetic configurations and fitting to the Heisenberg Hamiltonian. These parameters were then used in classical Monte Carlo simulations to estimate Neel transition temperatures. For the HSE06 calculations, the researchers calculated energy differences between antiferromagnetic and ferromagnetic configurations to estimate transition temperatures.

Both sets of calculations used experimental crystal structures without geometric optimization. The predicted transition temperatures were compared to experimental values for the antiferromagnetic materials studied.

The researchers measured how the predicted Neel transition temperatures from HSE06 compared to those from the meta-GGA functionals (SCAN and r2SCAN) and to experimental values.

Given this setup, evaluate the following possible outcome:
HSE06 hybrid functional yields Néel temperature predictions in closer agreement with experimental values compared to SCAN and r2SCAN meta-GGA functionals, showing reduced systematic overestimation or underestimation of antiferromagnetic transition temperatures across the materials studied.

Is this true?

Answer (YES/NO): NO